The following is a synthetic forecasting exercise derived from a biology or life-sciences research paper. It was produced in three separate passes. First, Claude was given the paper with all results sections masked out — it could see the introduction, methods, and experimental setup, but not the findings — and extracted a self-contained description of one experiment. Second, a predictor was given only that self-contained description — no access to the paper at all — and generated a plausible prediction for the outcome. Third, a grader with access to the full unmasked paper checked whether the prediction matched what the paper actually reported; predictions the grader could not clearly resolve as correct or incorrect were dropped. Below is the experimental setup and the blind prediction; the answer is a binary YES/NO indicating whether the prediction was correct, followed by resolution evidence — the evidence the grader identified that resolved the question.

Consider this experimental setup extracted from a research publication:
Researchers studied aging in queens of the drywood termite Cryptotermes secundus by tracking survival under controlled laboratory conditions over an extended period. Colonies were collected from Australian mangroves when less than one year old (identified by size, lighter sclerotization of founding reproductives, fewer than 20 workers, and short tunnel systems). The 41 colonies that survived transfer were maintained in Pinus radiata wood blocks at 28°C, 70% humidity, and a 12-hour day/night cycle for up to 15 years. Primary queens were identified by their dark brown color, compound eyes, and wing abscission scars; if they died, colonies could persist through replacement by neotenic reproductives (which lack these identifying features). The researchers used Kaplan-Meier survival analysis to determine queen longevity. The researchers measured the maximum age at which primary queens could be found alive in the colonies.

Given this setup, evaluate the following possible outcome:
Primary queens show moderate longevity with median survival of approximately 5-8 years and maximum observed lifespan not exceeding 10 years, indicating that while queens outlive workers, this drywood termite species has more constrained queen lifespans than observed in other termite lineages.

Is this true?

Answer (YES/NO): NO